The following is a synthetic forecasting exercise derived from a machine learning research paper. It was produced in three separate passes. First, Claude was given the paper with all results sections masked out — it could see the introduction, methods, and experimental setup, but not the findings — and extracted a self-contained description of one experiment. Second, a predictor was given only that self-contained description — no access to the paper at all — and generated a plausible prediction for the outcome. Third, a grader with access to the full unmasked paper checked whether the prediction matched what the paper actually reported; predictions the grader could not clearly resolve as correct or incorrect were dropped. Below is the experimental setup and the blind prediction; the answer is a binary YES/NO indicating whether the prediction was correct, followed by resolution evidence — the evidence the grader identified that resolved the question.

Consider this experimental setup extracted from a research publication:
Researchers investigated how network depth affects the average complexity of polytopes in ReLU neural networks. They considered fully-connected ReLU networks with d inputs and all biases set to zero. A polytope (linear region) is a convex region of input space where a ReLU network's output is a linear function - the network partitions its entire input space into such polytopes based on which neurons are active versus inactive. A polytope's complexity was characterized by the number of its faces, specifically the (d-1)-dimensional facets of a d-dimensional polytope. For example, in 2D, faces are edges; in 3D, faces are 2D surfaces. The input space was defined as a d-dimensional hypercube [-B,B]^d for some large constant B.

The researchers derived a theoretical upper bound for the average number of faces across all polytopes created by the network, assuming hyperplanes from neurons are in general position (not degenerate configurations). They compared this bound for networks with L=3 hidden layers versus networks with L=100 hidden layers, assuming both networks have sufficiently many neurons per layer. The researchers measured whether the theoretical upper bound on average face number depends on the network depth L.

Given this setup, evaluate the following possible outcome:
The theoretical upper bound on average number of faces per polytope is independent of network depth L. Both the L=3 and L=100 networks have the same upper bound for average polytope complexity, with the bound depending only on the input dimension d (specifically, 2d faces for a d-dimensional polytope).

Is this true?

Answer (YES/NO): NO